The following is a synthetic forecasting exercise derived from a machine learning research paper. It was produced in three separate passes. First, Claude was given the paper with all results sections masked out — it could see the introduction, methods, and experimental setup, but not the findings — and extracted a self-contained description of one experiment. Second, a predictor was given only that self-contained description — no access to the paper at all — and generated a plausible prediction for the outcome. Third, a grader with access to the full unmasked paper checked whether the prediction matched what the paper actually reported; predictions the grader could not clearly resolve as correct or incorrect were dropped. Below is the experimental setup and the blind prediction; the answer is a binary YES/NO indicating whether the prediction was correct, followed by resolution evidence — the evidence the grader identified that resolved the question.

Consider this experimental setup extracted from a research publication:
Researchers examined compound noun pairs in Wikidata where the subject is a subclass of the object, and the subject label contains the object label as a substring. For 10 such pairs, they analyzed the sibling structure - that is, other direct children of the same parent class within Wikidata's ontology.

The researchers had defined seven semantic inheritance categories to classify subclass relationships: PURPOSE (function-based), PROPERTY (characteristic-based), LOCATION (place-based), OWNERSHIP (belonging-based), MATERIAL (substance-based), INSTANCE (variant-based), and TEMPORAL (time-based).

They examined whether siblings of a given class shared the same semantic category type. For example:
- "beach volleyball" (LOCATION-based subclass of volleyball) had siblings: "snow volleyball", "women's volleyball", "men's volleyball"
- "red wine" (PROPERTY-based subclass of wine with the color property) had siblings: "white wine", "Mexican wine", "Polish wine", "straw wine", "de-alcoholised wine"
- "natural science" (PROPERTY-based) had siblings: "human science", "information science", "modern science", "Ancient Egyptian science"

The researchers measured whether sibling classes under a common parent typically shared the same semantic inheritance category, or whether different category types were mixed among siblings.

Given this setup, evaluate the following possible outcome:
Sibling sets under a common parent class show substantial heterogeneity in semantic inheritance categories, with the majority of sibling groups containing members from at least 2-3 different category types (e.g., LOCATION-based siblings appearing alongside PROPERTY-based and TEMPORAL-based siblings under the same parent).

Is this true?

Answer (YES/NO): YES